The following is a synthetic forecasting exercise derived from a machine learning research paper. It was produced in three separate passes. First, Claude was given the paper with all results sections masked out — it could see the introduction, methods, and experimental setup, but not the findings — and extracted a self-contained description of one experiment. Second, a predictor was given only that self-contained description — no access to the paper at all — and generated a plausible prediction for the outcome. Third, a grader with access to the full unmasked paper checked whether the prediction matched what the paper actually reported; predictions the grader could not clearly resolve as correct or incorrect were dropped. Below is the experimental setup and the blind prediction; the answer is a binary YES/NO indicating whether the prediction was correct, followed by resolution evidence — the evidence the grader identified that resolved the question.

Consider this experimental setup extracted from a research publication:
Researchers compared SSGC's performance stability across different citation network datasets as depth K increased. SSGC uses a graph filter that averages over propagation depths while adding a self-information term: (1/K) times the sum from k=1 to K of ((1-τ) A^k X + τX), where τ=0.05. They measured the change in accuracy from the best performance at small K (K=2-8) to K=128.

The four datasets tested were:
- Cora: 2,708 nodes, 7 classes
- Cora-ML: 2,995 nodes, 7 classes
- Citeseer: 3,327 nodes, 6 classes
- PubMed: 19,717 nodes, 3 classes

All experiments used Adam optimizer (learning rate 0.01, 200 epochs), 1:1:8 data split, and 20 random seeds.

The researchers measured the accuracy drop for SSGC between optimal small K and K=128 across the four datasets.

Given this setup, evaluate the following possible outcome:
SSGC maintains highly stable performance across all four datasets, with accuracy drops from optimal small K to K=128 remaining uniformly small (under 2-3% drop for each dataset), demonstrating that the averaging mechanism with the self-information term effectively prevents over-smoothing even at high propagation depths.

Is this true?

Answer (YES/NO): NO